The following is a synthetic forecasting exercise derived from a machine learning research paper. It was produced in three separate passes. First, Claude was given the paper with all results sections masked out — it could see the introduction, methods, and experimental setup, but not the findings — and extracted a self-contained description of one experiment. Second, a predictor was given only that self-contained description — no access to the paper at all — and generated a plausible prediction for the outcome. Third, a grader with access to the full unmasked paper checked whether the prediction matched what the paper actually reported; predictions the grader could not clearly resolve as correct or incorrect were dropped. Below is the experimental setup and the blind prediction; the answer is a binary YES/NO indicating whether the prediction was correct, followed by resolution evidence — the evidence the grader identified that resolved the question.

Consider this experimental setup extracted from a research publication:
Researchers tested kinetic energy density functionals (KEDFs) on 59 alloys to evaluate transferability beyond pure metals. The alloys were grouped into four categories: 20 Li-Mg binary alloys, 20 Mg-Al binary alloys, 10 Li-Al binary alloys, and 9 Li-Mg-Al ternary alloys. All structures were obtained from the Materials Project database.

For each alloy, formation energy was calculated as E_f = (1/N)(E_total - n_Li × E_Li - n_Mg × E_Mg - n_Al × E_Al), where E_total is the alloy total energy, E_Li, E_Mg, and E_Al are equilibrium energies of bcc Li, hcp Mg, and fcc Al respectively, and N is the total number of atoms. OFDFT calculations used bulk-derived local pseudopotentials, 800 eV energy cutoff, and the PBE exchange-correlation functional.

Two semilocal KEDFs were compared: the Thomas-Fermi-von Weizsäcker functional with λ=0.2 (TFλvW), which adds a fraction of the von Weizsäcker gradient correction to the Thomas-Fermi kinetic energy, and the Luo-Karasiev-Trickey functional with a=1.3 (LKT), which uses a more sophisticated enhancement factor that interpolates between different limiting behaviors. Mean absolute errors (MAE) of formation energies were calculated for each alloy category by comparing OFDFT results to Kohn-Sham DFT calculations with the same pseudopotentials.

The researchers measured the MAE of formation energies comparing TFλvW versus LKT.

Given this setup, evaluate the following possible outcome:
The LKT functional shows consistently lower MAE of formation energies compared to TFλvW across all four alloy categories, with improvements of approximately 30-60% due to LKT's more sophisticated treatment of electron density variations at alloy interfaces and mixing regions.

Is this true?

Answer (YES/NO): NO